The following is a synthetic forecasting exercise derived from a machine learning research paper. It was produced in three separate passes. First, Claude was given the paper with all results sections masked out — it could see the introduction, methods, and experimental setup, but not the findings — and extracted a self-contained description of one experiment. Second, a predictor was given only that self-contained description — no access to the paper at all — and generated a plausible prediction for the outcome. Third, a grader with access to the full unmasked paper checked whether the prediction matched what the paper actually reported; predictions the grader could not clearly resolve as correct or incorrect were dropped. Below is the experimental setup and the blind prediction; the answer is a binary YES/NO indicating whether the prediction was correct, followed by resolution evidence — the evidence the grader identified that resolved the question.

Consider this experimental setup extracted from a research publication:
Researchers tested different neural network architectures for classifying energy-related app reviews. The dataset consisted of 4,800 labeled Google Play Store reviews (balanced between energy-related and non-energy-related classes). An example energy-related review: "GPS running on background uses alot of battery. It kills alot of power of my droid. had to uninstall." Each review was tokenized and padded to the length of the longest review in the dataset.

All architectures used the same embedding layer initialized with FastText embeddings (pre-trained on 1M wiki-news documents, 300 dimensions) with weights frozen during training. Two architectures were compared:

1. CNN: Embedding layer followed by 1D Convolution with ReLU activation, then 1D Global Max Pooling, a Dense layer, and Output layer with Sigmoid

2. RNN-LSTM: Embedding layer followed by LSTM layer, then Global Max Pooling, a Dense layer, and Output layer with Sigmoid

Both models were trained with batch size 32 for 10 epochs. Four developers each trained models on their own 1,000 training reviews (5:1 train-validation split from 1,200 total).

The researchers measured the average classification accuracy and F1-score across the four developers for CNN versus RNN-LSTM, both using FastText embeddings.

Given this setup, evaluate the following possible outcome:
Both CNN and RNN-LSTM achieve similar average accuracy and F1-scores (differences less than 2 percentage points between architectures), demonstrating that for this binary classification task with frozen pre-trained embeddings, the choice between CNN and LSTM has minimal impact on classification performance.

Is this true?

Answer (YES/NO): NO